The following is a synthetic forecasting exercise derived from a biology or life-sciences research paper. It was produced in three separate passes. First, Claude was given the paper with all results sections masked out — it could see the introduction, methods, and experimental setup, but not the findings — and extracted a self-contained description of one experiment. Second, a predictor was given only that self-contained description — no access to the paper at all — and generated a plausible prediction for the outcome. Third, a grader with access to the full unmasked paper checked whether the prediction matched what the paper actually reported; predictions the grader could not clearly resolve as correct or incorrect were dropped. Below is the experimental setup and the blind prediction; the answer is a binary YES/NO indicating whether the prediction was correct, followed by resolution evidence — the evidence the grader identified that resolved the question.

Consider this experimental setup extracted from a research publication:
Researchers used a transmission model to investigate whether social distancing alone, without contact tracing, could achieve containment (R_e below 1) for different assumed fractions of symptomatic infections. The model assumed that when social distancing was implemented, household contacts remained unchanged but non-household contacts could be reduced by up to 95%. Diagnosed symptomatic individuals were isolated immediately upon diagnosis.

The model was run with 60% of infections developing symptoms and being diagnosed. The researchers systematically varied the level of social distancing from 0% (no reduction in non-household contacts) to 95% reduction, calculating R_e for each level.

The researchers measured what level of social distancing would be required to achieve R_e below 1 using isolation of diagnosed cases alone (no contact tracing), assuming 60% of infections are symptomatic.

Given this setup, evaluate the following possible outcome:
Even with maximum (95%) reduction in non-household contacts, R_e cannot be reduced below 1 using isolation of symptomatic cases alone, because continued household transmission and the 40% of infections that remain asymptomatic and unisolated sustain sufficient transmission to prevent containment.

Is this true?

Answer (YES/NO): NO